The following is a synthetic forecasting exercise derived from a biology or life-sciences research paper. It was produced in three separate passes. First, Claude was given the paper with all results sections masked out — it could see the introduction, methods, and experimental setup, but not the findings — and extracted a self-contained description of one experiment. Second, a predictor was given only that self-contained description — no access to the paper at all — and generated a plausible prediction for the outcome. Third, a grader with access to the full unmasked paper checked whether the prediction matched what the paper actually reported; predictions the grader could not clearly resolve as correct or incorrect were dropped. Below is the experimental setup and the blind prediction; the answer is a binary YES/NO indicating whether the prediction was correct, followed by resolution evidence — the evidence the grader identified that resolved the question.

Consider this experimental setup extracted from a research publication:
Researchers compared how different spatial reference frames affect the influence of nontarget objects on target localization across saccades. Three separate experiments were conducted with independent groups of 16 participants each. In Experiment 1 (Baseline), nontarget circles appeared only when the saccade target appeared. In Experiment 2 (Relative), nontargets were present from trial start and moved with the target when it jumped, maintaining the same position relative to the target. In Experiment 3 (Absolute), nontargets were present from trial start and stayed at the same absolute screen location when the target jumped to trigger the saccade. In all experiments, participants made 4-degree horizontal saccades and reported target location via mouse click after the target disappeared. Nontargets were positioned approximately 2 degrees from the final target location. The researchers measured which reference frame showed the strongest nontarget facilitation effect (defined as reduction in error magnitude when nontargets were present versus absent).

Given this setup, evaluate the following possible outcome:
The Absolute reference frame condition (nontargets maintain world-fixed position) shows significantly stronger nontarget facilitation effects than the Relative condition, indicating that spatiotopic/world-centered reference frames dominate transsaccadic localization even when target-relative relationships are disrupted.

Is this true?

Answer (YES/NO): NO